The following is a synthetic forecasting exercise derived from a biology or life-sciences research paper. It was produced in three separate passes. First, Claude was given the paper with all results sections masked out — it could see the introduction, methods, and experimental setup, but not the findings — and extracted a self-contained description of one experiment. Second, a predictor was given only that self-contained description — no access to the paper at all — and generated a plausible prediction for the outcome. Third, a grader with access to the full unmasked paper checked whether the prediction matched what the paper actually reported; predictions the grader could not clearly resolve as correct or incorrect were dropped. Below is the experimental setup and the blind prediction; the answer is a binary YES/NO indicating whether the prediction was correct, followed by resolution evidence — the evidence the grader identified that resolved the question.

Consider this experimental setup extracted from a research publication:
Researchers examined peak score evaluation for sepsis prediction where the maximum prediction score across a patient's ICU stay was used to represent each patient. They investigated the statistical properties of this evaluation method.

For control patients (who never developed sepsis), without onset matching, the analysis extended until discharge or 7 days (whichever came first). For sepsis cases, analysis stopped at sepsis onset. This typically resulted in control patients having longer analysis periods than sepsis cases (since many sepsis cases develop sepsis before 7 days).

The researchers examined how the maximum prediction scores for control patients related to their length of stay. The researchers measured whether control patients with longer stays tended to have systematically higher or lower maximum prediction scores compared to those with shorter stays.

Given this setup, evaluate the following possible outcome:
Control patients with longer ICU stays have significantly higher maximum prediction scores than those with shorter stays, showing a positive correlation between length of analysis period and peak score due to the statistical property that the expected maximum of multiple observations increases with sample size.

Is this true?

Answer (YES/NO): YES